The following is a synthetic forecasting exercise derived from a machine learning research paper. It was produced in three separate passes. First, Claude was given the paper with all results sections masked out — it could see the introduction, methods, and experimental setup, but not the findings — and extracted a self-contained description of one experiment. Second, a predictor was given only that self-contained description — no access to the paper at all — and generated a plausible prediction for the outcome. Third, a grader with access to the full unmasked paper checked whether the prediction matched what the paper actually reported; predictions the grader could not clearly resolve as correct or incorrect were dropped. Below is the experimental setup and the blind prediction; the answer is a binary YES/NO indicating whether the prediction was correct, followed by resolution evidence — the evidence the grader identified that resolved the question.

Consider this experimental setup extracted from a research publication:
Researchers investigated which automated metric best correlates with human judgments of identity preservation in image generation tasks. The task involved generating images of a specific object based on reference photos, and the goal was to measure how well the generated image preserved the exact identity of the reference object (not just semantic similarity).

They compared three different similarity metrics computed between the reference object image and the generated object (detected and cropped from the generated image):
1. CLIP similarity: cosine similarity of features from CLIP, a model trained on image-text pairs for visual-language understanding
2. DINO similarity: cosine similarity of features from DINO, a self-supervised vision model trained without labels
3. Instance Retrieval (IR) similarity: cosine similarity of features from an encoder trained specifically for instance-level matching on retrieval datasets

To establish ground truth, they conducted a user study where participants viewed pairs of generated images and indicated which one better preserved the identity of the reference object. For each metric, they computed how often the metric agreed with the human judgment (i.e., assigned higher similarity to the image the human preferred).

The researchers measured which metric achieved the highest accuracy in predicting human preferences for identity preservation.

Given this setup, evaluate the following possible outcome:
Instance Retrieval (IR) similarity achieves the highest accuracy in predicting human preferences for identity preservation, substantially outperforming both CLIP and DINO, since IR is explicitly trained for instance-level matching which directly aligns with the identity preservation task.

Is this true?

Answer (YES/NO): YES